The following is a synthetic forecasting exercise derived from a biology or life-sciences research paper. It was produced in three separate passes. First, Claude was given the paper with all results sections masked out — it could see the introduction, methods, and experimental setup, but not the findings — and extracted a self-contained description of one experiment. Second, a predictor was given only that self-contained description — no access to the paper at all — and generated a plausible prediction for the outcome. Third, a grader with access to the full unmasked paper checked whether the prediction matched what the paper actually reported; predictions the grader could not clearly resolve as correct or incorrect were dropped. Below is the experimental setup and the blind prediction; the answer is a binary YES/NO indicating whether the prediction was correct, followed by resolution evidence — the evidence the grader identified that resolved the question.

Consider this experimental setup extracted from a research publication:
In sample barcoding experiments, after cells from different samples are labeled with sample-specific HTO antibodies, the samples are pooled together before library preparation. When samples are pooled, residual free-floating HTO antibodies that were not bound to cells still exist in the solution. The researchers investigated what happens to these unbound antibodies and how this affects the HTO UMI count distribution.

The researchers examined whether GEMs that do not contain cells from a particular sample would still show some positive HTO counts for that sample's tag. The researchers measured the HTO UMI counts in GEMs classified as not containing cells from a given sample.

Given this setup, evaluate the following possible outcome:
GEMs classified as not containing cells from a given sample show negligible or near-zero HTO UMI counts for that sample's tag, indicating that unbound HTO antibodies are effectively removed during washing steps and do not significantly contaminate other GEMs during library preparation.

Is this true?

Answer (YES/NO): NO